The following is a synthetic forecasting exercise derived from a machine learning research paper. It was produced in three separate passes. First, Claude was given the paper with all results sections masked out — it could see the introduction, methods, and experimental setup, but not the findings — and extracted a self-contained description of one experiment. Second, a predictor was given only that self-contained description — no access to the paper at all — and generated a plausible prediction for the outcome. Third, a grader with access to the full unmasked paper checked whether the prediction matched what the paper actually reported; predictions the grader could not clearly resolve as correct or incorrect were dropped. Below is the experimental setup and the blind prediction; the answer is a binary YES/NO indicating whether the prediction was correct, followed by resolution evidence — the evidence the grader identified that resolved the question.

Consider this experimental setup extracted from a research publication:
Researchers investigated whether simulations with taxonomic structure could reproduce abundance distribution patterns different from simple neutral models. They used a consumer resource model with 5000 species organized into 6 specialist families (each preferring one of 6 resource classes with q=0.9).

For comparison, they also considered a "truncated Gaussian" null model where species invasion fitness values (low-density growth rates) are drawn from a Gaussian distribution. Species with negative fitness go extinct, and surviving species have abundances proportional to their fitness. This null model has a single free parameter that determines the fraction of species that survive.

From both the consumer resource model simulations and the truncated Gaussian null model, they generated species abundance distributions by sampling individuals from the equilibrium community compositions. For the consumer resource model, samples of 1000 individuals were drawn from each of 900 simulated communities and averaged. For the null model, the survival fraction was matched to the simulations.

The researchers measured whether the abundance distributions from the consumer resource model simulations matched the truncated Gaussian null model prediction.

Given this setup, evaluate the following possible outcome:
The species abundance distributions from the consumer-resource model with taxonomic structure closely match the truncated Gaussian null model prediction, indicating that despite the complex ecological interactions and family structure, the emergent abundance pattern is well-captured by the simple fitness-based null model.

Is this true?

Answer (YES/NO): NO